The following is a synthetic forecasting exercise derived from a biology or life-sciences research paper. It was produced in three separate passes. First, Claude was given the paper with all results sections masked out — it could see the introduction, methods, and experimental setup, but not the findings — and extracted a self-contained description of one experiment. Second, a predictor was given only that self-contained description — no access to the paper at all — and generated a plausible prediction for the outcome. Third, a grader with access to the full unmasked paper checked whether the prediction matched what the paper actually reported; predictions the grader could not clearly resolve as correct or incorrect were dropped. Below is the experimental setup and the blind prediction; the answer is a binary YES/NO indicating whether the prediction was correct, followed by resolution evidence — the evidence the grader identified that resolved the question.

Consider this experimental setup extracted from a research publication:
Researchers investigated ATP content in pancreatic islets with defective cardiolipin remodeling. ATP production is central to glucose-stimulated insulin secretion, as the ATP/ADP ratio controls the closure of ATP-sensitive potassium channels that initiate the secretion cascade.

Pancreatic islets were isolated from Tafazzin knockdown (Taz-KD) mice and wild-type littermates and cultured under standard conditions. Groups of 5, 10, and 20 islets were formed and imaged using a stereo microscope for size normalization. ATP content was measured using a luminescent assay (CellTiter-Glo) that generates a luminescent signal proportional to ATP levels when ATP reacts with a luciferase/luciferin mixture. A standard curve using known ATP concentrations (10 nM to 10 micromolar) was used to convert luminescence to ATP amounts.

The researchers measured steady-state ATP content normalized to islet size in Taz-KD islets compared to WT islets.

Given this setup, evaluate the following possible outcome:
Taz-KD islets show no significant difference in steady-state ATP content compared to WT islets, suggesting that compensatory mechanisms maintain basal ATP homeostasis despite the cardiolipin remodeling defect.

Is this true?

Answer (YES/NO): YES